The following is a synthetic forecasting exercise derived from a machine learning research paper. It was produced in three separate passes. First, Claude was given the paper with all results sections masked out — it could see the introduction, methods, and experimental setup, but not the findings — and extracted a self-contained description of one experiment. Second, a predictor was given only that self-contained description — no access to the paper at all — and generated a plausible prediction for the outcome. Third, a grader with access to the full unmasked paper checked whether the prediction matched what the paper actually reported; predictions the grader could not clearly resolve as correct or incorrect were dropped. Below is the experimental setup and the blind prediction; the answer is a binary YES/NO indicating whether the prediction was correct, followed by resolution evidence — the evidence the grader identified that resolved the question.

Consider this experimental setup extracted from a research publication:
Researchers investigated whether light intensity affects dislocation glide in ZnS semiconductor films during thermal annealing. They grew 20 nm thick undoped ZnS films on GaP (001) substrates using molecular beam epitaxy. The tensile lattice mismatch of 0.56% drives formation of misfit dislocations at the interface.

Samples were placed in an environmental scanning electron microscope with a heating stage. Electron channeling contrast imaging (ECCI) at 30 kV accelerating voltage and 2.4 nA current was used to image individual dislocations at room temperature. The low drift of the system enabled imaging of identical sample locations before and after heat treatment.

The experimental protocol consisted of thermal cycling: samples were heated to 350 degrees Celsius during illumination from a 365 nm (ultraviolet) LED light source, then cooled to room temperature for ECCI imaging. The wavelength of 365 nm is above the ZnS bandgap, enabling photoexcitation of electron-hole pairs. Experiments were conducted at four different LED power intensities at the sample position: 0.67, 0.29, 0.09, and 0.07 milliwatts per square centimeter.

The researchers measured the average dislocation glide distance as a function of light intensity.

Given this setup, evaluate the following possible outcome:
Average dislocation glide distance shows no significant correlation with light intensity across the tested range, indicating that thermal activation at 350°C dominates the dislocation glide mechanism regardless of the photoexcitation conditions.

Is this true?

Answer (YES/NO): NO